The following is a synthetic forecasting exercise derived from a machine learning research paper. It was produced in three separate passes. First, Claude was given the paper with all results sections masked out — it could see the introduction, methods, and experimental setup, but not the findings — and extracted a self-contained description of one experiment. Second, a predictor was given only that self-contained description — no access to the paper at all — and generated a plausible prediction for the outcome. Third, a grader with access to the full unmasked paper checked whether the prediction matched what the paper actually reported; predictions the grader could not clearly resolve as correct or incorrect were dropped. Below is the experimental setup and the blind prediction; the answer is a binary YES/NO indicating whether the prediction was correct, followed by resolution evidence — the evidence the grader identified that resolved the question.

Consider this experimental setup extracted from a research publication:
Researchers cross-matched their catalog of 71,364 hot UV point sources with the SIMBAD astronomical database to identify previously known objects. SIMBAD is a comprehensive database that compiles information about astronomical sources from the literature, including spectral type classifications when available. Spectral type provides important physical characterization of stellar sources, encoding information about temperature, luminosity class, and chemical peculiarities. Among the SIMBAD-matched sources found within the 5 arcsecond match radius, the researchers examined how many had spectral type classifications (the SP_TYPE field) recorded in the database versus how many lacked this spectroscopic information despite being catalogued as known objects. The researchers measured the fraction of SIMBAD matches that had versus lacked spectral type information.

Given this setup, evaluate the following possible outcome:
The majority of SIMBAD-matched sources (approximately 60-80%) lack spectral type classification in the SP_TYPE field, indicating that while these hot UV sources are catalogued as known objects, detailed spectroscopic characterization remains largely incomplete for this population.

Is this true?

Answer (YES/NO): YES